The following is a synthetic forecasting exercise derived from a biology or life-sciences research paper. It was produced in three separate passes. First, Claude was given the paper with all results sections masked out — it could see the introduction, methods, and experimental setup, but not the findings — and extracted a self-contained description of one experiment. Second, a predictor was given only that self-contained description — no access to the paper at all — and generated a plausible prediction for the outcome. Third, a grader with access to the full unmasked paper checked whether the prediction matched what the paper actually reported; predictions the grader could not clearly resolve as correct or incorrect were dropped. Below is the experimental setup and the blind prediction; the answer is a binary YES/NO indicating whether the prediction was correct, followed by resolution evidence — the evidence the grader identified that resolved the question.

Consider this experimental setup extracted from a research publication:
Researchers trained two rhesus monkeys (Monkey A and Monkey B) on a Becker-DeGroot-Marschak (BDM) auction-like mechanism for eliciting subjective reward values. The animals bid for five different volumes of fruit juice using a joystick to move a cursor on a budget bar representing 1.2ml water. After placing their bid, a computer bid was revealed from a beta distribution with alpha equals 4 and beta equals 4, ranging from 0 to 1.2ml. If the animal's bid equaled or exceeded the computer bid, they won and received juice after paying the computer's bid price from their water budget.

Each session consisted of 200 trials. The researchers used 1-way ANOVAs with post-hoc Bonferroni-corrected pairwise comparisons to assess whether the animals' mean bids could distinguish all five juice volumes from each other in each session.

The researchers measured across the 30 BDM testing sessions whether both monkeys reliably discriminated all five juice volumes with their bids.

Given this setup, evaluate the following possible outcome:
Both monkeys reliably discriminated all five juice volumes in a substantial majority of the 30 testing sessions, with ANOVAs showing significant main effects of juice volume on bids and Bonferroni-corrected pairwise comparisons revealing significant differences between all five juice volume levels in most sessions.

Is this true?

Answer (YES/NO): YES